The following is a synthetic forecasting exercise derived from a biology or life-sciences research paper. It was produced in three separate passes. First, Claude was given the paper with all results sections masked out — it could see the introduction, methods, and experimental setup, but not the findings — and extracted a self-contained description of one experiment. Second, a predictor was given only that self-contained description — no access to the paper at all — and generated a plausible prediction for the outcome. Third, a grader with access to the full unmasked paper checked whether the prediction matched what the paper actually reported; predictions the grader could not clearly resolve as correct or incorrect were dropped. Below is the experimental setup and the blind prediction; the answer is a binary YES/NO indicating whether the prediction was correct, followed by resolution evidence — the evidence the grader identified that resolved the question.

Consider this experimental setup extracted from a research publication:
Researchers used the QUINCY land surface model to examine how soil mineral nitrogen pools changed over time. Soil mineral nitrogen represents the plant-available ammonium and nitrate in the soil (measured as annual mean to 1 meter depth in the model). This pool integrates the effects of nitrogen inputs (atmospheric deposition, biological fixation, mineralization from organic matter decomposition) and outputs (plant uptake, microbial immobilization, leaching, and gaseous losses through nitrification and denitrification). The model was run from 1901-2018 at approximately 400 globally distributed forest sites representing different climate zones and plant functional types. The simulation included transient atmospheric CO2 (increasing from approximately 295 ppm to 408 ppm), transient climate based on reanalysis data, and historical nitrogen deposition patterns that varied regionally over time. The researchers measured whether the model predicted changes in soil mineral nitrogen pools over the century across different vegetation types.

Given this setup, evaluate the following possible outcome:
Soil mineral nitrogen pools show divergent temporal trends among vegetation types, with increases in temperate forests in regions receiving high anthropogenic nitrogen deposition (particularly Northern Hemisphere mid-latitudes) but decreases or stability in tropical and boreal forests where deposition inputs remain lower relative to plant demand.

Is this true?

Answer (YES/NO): NO